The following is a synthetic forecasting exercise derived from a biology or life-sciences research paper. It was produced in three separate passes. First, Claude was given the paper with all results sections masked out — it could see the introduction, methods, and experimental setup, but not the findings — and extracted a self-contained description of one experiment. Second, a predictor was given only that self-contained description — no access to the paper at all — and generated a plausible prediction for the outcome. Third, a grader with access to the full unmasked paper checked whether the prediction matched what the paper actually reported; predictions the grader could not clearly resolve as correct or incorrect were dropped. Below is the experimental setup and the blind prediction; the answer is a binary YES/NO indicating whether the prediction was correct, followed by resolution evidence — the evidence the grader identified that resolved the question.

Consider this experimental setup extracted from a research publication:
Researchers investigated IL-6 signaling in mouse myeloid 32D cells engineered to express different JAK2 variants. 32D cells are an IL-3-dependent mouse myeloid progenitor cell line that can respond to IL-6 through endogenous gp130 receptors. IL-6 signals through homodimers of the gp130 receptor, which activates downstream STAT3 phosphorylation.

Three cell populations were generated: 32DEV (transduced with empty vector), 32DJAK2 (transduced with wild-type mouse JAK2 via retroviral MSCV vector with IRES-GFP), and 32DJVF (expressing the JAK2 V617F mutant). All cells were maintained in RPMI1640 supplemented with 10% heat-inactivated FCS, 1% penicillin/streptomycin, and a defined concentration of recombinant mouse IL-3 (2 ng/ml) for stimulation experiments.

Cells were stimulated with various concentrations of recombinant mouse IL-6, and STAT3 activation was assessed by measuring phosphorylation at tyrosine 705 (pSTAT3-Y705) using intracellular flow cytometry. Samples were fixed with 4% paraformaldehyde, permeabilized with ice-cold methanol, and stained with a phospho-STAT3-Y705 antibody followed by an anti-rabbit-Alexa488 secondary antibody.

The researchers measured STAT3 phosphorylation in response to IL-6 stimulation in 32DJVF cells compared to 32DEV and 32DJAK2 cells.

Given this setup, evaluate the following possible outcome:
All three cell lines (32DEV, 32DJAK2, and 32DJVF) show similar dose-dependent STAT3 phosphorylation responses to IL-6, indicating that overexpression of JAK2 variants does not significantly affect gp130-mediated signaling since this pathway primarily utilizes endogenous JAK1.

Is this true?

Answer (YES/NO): NO